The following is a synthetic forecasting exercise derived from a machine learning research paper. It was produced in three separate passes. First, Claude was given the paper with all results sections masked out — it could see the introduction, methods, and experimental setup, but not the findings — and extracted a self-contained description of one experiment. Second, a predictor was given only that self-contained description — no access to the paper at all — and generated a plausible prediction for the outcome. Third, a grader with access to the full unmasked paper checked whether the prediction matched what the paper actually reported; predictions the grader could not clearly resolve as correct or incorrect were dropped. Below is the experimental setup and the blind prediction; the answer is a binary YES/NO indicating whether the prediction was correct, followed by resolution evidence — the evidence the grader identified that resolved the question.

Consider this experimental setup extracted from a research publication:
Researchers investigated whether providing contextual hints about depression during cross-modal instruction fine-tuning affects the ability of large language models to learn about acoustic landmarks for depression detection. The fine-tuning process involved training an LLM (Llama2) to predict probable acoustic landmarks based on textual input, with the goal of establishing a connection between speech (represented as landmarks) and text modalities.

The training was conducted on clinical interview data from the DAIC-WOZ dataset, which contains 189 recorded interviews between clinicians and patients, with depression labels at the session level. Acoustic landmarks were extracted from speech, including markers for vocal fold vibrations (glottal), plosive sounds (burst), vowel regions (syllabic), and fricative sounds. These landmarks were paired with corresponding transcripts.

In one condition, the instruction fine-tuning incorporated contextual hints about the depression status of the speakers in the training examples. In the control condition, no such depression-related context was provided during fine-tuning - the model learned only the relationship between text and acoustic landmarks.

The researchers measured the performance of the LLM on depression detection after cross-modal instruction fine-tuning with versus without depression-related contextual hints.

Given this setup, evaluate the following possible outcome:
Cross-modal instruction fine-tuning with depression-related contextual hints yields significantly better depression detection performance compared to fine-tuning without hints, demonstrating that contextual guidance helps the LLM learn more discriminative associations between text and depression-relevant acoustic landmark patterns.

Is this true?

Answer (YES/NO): YES